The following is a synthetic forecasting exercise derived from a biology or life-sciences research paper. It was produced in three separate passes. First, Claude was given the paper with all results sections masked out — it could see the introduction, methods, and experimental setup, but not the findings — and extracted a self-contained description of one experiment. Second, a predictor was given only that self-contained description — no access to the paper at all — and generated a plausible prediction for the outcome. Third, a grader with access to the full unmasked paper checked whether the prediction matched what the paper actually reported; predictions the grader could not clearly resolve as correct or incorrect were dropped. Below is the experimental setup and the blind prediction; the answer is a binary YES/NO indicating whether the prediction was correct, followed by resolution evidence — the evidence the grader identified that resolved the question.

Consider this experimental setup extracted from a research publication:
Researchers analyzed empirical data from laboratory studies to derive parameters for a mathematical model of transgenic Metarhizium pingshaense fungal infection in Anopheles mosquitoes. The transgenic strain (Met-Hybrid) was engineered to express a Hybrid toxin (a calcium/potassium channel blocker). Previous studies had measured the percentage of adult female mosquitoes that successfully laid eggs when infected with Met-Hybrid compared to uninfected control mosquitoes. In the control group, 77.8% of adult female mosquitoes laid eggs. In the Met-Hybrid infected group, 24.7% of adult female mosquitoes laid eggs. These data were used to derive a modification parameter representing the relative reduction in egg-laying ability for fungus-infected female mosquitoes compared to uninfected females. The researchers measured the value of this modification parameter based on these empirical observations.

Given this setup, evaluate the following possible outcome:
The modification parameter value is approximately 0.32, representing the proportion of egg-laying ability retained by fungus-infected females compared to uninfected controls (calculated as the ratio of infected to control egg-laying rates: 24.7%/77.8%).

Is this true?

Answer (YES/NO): YES